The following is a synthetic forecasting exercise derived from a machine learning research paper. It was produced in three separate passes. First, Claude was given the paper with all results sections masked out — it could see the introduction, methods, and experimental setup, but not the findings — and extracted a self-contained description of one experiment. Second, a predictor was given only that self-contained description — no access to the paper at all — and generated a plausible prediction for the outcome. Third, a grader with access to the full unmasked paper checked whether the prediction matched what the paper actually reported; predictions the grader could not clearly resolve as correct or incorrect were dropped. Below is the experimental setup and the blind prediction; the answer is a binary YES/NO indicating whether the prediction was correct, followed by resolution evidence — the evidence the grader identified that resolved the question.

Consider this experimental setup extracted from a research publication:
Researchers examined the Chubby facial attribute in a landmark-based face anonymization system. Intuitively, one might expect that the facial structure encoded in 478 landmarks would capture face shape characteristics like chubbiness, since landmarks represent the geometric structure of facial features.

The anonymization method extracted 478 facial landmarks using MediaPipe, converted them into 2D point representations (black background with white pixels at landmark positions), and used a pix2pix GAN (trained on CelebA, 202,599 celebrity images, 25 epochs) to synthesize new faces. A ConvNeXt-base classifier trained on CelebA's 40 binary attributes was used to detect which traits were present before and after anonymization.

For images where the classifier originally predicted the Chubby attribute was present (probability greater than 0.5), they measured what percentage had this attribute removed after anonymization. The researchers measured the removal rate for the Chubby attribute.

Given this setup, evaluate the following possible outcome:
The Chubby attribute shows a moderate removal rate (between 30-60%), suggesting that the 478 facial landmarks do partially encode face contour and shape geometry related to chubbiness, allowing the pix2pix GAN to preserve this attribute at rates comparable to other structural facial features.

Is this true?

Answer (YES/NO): NO